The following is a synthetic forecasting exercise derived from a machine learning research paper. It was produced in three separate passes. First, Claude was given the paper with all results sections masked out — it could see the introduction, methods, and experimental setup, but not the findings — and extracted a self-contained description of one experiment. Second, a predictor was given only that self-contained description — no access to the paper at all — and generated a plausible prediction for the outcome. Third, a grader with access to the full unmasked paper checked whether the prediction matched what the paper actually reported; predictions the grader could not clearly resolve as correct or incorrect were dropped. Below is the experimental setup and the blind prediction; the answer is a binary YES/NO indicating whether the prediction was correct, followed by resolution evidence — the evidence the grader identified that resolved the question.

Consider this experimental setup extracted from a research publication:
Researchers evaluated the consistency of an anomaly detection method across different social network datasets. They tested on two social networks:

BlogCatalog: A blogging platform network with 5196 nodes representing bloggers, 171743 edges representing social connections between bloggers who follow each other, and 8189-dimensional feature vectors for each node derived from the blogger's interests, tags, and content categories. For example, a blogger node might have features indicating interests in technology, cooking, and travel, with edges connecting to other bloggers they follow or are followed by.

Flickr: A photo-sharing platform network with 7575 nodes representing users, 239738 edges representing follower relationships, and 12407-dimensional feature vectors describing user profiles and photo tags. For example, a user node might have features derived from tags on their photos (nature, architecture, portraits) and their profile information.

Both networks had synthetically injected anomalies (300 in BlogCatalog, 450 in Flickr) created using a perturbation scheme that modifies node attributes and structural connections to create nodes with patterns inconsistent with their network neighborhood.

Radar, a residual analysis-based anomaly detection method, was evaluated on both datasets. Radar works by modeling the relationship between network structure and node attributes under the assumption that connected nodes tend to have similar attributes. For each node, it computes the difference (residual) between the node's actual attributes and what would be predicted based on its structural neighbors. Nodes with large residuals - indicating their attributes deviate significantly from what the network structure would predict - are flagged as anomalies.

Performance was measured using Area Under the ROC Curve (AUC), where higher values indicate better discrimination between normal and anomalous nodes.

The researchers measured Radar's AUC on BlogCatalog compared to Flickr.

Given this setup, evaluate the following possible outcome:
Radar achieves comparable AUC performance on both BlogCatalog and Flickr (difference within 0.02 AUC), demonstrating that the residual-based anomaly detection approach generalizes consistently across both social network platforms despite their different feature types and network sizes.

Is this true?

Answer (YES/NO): YES